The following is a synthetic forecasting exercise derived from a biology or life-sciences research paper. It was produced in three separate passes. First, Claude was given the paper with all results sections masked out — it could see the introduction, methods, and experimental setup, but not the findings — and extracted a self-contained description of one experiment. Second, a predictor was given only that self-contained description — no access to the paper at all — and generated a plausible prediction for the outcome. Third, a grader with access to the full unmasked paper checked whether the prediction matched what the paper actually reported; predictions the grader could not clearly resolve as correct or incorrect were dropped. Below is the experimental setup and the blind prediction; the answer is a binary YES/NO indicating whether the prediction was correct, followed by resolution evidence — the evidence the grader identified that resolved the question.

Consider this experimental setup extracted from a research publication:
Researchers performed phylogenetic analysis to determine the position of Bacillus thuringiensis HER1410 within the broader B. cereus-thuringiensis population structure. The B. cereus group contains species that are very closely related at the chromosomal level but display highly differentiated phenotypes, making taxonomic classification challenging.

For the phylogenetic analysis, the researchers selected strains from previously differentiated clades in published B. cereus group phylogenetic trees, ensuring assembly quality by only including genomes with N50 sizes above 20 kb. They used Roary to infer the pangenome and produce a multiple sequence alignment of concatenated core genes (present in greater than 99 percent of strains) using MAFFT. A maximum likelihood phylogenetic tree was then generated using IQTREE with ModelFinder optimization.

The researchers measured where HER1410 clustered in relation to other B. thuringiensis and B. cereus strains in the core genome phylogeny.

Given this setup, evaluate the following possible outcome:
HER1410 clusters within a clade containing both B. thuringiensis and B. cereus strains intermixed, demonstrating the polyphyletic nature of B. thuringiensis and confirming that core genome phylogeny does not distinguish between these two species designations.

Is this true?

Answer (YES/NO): YES